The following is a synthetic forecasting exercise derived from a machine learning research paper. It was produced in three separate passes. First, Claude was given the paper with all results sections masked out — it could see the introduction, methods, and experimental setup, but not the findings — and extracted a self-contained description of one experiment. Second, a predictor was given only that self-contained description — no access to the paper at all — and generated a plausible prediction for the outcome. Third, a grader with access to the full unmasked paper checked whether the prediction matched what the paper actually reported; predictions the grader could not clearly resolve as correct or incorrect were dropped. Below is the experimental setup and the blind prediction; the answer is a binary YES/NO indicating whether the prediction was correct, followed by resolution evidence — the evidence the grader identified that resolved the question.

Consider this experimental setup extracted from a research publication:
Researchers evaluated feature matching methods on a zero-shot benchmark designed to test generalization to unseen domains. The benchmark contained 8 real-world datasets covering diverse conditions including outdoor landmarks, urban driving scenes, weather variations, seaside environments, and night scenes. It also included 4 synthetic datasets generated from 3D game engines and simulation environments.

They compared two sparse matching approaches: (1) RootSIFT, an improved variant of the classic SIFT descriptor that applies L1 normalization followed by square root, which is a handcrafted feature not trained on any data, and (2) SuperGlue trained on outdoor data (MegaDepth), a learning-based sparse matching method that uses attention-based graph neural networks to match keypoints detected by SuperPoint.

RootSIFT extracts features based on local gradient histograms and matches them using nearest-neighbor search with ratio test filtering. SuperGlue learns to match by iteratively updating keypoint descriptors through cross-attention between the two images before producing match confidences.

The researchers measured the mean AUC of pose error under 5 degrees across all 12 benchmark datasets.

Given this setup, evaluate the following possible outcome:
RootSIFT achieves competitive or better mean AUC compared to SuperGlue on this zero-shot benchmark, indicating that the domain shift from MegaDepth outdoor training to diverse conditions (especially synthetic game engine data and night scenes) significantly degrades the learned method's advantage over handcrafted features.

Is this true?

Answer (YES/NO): YES